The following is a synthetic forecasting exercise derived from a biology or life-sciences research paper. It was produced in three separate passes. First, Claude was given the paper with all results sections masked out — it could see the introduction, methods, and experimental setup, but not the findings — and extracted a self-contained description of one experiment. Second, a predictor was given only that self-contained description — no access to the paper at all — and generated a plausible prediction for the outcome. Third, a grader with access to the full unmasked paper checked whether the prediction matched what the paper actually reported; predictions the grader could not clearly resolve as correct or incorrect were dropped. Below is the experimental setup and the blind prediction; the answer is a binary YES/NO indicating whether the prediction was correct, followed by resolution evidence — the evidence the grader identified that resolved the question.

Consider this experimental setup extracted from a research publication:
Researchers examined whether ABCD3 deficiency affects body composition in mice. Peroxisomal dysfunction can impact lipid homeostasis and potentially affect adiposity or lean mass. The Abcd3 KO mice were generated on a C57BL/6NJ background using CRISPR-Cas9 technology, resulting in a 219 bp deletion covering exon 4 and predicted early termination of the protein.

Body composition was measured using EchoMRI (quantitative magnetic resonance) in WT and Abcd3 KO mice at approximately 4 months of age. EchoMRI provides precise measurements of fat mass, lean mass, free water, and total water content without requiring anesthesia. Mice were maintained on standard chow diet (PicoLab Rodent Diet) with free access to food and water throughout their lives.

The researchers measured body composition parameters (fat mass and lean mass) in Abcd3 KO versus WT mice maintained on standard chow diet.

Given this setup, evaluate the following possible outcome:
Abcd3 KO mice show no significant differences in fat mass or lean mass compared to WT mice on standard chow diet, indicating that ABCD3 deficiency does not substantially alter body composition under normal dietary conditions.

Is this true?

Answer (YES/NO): NO